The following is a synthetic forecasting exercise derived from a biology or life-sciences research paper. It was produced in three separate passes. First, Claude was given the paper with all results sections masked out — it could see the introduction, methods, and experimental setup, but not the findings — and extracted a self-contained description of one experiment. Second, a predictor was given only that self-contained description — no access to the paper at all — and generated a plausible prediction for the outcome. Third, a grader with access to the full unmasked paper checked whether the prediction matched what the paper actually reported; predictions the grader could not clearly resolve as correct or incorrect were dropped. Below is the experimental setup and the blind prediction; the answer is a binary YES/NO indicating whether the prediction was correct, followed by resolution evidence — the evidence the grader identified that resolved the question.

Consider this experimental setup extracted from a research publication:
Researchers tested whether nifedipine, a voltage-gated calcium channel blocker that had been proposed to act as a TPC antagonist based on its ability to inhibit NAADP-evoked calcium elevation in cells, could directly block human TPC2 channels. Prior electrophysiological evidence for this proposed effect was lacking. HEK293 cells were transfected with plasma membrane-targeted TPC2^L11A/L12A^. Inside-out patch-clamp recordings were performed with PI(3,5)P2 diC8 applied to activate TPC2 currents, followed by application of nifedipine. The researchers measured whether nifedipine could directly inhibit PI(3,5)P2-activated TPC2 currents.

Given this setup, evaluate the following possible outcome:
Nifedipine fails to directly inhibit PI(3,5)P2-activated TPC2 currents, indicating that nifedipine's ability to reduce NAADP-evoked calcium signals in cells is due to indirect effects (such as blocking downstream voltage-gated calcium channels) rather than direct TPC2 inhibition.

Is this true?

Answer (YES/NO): YES